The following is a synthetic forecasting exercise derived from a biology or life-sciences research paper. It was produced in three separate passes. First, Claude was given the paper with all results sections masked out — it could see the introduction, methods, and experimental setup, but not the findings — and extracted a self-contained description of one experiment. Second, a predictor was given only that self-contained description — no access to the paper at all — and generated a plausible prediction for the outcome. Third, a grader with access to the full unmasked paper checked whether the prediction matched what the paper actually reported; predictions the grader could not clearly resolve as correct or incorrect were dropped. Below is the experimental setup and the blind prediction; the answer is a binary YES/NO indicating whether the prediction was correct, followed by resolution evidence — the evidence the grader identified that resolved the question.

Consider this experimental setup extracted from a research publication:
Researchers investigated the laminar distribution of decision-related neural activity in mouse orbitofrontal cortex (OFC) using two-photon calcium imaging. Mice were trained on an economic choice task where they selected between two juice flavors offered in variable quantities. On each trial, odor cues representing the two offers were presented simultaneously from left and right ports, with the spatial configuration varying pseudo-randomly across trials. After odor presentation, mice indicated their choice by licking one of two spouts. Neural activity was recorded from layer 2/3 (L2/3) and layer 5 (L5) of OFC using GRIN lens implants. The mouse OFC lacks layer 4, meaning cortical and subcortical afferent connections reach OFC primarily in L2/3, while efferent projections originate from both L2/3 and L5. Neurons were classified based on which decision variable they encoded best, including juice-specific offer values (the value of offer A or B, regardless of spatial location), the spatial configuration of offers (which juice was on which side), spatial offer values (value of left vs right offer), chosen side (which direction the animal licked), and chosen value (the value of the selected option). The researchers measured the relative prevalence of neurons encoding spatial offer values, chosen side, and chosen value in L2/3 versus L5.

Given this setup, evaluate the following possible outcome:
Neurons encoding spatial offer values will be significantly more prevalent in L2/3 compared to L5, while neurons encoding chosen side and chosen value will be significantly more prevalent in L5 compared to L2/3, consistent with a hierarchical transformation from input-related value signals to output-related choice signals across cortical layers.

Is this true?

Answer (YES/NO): NO